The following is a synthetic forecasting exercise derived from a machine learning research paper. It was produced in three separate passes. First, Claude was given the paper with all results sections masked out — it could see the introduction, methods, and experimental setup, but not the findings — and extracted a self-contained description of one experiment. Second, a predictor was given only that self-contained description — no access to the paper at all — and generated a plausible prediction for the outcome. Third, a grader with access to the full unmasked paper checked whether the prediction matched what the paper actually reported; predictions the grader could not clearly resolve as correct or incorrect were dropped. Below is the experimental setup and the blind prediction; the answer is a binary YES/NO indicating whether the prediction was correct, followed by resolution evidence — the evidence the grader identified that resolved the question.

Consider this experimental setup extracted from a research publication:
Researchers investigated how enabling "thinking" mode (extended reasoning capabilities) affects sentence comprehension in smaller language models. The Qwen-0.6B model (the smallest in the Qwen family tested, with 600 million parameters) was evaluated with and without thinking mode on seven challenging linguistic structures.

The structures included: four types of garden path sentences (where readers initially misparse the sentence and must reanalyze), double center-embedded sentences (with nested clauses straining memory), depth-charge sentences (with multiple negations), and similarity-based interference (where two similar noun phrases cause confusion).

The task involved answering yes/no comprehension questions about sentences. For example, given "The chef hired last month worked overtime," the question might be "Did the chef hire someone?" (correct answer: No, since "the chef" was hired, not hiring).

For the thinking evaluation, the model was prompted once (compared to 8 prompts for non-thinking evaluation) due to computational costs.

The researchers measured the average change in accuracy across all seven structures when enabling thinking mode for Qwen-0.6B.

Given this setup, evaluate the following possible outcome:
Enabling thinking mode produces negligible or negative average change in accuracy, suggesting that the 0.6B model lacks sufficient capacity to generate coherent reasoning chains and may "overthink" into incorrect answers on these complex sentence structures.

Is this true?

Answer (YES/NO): YES